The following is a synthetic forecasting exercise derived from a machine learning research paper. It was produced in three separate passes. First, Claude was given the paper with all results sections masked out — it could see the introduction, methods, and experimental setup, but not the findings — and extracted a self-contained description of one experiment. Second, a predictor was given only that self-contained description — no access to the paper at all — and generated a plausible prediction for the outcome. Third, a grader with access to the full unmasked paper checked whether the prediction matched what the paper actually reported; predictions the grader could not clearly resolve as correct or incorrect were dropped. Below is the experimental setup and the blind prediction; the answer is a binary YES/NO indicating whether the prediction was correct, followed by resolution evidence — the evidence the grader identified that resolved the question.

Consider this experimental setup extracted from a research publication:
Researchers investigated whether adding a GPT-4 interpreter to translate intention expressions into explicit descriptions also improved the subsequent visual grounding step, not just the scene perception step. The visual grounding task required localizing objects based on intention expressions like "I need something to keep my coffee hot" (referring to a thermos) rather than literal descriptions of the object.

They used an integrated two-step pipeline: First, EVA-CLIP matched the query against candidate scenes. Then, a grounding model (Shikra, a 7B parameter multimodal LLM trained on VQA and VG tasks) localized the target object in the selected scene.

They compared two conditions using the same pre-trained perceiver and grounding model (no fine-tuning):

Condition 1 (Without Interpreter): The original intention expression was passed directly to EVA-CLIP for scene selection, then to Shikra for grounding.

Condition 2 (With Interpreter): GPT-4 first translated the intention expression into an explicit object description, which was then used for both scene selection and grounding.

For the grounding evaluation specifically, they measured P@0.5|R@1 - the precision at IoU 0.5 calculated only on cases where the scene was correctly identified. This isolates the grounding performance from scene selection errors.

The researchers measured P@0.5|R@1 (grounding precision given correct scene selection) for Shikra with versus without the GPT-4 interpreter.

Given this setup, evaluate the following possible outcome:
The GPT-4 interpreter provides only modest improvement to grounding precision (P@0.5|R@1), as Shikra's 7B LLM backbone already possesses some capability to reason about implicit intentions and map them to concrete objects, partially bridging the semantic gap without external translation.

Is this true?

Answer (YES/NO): NO